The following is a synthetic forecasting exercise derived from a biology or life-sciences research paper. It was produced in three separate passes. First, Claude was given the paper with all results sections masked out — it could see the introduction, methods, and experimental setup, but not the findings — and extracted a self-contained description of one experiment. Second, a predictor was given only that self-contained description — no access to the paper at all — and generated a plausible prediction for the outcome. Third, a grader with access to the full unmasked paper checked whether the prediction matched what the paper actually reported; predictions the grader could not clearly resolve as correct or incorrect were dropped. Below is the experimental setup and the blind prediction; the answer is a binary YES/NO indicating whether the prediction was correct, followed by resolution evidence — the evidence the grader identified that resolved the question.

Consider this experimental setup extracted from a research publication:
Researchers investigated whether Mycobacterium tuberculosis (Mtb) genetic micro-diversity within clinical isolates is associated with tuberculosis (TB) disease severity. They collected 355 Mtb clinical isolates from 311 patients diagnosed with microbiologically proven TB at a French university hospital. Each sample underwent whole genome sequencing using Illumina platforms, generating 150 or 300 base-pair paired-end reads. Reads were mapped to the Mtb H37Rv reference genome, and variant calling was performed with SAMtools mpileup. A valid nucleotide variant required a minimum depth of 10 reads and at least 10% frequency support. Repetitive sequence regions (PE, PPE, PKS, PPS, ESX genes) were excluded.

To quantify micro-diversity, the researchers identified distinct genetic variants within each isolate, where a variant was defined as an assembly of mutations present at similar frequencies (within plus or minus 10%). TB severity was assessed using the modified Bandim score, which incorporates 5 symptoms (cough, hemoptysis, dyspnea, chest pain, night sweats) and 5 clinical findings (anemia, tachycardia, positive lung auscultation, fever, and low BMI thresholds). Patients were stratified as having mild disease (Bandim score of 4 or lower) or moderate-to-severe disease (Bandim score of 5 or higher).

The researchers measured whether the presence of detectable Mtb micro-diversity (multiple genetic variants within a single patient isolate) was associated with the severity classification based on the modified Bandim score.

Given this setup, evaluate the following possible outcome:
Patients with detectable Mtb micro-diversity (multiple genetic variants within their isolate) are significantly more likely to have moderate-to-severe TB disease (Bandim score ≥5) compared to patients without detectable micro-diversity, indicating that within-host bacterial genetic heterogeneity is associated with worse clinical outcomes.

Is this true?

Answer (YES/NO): YES